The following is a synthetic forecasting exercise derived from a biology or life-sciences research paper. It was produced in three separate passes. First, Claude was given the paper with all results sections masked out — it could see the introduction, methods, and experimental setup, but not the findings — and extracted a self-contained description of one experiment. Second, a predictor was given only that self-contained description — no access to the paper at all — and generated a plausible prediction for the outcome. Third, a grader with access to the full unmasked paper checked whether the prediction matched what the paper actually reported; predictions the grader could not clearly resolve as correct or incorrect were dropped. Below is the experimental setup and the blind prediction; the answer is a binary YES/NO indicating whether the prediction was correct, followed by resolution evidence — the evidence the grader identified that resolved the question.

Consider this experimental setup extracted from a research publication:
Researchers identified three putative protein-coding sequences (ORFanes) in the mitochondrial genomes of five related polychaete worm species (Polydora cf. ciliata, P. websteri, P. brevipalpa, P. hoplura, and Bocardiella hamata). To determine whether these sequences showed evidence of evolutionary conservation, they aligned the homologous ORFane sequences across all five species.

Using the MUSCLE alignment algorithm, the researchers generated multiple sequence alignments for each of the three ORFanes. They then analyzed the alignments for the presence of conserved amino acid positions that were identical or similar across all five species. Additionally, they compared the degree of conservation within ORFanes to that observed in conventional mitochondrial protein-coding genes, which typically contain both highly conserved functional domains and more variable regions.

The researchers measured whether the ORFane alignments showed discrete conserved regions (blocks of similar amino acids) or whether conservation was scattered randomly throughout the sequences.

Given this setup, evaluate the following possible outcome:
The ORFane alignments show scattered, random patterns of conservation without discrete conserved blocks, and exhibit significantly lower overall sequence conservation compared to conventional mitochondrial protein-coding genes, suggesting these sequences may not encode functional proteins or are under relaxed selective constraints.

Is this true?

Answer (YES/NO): NO